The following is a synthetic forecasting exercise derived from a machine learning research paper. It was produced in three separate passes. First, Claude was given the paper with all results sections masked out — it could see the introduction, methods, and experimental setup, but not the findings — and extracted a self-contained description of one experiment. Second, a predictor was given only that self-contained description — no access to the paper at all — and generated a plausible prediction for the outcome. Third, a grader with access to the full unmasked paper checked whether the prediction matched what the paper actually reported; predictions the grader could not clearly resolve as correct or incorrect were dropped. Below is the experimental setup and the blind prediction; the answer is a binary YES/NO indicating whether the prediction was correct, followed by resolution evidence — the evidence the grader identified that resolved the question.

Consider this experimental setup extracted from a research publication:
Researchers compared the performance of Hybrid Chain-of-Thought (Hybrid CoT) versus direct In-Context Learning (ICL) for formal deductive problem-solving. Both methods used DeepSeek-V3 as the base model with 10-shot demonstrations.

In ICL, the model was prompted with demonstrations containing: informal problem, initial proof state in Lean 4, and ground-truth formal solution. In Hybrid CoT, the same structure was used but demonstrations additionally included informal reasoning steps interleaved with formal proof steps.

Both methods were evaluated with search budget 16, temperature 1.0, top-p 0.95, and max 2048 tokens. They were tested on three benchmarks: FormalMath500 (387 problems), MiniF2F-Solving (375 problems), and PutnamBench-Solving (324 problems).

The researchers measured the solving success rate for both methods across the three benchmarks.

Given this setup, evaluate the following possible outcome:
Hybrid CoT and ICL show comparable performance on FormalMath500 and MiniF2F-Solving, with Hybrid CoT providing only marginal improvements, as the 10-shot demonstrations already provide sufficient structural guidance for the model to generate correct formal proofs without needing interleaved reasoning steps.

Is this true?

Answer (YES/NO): NO